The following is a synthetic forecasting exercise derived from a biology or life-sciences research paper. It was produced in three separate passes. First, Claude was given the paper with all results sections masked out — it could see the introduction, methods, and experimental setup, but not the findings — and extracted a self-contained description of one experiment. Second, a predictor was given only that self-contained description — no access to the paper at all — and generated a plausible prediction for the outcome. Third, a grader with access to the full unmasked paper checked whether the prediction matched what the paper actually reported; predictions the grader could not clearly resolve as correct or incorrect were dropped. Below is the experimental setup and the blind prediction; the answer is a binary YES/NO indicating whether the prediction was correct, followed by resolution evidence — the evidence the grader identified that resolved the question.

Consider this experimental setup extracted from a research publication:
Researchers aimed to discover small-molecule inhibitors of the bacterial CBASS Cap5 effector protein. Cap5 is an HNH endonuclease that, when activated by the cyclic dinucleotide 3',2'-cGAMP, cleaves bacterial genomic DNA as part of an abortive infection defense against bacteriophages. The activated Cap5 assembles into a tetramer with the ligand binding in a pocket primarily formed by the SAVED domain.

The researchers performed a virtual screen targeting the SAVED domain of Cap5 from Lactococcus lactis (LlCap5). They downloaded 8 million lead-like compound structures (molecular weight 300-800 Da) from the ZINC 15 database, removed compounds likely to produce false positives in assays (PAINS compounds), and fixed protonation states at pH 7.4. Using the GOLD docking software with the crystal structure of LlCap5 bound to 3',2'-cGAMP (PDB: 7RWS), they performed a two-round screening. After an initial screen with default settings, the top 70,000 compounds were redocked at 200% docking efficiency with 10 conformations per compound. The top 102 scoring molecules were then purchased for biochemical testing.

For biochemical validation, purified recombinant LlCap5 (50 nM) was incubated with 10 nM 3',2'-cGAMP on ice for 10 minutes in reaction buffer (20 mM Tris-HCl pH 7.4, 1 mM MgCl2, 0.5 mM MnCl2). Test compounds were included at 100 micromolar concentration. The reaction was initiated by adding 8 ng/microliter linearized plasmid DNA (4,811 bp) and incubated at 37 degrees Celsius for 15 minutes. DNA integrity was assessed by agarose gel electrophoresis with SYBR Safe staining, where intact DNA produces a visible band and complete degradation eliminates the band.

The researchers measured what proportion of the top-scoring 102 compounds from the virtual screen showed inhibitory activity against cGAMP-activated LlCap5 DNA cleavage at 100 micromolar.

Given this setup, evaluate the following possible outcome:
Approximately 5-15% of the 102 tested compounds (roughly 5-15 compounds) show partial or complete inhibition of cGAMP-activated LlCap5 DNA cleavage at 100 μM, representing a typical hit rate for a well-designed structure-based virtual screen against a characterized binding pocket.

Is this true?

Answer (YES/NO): NO